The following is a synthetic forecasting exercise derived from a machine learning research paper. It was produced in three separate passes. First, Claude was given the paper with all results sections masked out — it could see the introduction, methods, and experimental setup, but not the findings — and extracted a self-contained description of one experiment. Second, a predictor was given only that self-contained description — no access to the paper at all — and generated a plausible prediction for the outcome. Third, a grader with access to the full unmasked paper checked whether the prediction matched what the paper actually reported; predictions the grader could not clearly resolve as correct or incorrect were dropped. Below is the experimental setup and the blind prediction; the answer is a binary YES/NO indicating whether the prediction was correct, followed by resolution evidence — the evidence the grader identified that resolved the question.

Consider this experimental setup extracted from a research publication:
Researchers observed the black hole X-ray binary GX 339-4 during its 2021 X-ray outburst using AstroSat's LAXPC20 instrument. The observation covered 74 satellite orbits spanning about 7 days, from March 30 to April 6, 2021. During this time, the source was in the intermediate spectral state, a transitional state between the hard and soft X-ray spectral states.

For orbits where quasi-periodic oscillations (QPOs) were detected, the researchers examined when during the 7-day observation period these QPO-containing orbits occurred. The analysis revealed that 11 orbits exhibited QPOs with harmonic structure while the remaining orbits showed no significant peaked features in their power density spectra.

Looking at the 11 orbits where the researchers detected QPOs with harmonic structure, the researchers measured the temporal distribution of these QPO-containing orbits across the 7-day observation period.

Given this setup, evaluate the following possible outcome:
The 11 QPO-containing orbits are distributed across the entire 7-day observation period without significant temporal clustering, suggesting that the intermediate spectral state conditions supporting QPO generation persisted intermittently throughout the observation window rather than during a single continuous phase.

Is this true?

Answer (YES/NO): NO